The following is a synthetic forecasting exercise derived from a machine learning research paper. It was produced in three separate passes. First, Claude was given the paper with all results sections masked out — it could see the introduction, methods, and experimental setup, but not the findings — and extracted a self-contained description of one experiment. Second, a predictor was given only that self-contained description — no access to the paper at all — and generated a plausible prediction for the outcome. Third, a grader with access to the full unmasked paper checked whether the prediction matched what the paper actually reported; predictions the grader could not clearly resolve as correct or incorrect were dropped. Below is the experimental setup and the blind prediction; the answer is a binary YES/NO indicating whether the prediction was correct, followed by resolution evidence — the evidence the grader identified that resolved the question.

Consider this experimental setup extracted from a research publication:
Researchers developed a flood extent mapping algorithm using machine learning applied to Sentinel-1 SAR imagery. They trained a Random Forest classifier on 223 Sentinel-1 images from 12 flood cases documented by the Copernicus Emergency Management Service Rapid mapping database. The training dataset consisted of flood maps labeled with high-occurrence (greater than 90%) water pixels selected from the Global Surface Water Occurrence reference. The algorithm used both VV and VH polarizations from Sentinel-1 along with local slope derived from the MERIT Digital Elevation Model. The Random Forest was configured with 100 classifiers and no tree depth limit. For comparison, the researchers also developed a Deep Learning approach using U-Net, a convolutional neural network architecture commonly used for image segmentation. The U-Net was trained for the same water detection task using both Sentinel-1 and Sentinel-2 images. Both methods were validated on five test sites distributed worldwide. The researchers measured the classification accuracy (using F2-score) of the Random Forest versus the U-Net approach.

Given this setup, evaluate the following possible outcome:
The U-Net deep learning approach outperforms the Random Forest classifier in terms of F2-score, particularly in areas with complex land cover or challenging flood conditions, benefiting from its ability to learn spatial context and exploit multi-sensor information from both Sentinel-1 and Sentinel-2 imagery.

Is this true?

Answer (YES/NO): NO